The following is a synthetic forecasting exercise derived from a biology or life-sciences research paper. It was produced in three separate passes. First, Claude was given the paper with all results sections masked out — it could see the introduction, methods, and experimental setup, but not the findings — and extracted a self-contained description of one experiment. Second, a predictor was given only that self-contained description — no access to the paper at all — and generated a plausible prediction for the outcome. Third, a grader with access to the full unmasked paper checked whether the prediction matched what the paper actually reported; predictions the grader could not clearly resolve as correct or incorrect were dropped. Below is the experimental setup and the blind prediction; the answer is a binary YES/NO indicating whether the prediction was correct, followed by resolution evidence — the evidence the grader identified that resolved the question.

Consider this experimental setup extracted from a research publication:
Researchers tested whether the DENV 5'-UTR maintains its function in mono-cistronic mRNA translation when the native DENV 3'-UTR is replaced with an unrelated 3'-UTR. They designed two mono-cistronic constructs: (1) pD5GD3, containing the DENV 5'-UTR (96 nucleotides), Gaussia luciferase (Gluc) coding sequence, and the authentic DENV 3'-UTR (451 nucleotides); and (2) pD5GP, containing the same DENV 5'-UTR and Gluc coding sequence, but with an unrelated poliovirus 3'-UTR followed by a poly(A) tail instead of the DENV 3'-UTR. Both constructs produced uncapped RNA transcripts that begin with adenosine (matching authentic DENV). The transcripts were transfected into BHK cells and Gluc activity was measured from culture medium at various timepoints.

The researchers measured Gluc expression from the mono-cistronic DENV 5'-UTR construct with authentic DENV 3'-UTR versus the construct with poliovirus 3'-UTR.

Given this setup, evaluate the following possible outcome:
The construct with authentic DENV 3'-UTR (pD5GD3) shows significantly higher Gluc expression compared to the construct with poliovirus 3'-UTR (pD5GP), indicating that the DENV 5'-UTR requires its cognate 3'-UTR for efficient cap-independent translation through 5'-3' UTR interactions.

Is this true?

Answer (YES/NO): NO